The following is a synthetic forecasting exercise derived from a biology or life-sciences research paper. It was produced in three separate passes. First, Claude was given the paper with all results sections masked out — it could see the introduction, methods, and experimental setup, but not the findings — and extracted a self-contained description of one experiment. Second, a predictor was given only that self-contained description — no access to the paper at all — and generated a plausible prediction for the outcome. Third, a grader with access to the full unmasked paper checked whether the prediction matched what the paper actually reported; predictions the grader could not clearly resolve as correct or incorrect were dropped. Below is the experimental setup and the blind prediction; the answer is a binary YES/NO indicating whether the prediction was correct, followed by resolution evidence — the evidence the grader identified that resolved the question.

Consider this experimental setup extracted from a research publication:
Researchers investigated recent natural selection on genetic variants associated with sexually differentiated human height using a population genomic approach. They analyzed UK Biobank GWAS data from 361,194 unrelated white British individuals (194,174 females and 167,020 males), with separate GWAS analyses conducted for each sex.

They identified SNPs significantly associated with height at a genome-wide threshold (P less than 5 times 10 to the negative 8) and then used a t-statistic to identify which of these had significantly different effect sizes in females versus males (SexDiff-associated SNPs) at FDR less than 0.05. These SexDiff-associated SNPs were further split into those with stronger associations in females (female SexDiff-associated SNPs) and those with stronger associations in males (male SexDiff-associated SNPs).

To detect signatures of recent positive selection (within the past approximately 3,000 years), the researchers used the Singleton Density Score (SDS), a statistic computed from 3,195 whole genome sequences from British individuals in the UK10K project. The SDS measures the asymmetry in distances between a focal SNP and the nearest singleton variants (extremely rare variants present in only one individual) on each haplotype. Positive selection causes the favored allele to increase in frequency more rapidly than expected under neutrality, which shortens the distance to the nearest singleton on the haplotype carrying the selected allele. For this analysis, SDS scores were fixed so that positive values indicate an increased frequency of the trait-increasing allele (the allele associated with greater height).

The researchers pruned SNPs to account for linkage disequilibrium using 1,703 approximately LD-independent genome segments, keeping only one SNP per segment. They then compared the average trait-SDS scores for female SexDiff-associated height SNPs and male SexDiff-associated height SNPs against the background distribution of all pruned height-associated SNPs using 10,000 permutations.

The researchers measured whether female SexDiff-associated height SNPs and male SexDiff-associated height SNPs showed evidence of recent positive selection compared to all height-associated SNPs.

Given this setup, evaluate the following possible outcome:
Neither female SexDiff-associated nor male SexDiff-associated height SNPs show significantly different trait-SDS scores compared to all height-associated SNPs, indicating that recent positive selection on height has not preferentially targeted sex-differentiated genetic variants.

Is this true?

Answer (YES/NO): YES